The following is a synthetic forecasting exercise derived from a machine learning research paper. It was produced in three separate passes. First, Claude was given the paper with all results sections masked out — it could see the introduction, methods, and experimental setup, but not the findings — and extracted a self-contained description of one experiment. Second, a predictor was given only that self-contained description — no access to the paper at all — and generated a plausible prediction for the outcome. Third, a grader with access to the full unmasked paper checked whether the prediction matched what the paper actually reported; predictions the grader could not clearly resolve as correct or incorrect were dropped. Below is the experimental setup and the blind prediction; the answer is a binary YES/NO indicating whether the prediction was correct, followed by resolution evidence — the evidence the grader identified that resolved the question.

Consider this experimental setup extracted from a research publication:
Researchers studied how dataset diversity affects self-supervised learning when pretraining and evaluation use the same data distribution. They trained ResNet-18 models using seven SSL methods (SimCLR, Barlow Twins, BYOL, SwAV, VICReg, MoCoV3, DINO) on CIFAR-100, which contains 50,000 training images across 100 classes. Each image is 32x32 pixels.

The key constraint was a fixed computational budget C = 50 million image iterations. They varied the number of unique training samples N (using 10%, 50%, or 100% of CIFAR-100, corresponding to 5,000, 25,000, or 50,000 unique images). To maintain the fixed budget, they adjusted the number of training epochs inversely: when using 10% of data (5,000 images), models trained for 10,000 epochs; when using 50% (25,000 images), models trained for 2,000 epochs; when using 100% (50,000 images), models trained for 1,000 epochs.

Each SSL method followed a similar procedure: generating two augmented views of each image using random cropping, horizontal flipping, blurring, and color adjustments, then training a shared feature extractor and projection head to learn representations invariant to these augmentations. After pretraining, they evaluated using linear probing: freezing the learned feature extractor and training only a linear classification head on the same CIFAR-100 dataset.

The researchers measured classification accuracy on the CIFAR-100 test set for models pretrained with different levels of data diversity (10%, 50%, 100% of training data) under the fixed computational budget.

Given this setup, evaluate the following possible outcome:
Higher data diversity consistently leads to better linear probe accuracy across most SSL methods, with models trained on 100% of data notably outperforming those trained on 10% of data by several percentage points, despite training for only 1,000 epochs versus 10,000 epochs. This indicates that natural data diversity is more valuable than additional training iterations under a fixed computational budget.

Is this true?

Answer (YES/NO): NO